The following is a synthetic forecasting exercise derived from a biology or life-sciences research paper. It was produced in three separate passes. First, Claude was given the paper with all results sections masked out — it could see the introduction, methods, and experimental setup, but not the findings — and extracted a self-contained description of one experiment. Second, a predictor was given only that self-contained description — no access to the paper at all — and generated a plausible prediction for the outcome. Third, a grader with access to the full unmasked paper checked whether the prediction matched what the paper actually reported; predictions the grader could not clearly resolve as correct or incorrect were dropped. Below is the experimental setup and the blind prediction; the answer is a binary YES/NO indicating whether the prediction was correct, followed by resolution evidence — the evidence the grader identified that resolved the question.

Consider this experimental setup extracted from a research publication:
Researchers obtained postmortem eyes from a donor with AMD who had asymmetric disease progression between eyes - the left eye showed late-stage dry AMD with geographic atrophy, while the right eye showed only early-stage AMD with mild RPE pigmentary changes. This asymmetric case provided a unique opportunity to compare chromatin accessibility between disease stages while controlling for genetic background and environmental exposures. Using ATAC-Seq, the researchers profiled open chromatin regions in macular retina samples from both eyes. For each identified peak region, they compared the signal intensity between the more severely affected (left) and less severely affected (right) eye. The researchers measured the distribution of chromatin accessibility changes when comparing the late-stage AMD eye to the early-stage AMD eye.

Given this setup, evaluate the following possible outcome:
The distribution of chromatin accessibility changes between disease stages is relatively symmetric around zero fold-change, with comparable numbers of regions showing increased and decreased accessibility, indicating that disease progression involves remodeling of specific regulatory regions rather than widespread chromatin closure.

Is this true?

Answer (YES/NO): NO